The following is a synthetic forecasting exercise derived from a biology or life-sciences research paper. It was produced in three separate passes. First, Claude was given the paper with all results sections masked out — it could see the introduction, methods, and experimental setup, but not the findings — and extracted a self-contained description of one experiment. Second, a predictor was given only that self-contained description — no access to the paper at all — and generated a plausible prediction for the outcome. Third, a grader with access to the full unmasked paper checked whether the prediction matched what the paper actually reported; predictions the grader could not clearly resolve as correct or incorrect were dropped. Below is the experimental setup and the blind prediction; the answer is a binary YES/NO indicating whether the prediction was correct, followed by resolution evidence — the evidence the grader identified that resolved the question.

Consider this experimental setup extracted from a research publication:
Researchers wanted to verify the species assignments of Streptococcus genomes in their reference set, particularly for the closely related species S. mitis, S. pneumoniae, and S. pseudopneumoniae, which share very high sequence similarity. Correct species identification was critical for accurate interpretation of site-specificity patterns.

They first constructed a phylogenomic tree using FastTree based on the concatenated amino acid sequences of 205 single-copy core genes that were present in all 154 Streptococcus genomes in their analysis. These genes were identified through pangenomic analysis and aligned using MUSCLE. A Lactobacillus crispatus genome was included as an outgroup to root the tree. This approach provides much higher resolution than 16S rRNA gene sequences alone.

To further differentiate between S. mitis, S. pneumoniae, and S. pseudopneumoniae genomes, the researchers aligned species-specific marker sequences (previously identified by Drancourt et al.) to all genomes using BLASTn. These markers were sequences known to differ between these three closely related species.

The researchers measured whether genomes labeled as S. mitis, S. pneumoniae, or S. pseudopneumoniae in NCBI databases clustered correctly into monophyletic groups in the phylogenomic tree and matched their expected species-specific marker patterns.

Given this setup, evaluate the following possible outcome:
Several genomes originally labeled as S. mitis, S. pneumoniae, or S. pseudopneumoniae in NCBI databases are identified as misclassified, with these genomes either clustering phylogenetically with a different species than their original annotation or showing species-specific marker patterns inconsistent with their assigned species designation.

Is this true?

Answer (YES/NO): YES